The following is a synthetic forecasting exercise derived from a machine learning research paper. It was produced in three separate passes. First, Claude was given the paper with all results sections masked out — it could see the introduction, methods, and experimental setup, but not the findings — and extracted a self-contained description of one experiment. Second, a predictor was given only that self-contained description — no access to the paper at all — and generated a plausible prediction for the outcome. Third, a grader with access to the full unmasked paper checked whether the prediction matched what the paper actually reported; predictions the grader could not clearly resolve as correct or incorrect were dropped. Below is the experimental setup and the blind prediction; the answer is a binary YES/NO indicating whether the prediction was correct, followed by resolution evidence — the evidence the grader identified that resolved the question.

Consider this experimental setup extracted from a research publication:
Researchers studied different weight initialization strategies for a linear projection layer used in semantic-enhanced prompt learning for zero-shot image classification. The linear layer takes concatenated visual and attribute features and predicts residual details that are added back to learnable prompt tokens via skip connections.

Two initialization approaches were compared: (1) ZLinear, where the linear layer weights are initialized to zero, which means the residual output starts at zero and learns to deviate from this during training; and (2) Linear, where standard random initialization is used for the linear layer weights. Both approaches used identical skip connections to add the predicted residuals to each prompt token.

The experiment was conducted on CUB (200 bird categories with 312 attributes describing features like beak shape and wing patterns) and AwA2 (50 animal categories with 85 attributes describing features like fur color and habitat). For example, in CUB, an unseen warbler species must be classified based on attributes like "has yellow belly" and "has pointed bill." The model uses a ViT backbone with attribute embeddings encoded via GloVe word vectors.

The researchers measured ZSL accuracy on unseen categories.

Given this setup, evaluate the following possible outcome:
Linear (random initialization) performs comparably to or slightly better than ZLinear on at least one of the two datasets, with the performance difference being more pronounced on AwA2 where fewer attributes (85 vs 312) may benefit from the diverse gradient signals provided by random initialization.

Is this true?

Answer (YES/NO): NO